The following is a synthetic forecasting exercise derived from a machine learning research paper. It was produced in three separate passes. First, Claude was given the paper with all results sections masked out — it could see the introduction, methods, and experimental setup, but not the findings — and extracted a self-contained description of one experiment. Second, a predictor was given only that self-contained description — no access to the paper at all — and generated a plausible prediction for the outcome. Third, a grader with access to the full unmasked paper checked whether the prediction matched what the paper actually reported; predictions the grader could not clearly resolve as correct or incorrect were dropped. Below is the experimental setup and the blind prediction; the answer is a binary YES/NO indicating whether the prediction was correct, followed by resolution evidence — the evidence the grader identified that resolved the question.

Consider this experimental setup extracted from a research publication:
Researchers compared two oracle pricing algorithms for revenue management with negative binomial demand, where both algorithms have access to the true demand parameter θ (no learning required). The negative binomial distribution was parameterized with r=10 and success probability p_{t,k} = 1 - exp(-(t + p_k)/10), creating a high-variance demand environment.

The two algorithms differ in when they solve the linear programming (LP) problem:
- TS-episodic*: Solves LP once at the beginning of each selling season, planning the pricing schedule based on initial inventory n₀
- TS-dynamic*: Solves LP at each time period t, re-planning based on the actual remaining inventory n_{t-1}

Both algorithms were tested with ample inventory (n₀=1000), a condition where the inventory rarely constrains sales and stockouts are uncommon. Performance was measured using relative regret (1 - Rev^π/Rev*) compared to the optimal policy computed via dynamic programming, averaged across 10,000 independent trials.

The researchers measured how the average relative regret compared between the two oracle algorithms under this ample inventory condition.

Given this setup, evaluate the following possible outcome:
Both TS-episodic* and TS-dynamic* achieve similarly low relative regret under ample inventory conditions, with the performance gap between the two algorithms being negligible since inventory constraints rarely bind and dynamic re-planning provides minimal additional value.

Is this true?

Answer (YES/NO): YES